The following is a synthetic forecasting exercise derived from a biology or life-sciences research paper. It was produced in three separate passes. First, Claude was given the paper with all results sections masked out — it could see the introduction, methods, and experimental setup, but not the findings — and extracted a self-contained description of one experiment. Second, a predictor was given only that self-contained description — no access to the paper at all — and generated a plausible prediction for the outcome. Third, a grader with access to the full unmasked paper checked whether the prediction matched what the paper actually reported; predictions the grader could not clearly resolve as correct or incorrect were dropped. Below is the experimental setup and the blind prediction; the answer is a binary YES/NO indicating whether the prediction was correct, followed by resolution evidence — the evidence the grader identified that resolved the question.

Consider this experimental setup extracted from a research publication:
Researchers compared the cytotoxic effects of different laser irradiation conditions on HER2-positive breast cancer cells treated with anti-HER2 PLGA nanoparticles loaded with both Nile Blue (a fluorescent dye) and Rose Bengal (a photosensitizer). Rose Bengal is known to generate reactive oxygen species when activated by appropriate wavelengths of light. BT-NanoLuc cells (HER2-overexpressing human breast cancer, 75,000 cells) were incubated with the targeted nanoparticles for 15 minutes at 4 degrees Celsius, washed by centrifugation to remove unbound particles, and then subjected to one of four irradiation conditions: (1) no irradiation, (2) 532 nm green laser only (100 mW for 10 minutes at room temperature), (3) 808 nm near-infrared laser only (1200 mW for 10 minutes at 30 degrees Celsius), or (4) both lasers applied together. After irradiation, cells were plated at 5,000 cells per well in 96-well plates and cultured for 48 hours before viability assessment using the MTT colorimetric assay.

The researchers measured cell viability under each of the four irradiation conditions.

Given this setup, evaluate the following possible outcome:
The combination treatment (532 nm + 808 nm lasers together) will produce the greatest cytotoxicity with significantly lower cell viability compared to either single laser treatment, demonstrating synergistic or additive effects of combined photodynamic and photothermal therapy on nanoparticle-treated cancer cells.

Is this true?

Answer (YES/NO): NO